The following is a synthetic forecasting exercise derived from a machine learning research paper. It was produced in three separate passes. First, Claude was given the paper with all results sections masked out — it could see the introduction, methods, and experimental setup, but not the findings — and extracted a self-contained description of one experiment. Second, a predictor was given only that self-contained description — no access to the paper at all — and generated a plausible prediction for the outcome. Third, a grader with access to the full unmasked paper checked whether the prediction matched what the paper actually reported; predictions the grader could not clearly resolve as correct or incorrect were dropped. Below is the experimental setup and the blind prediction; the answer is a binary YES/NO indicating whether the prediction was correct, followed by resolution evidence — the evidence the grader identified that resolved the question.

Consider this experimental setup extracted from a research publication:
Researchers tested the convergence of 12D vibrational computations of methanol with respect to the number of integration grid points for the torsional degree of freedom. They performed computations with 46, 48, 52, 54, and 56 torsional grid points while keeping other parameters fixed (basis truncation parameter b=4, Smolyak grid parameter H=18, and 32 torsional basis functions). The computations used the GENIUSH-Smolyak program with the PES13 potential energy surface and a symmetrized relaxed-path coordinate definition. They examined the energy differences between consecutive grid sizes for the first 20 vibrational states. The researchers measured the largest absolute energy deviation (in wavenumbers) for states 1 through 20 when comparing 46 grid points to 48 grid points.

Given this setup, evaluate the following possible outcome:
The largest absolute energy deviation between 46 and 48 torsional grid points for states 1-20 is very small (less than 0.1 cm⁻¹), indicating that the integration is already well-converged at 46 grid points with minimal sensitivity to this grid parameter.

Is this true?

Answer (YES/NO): NO